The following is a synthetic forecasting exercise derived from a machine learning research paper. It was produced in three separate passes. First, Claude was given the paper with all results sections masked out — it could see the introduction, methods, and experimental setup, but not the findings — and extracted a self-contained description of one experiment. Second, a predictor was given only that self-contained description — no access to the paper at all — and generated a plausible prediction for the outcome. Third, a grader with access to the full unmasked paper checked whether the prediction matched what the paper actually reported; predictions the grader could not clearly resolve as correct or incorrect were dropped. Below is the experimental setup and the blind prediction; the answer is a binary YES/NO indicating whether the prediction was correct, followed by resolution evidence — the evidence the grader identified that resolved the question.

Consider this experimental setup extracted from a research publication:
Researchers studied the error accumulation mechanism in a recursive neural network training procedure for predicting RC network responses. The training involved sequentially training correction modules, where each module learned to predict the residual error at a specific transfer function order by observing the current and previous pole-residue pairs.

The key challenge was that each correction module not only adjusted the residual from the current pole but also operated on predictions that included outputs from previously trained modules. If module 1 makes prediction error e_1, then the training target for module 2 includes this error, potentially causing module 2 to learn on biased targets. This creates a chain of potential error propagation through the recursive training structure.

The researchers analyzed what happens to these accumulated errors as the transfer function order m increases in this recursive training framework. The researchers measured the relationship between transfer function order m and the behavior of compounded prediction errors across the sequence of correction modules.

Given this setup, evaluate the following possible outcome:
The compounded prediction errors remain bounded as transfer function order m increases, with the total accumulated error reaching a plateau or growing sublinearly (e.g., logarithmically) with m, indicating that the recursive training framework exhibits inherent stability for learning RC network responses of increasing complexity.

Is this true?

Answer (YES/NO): NO